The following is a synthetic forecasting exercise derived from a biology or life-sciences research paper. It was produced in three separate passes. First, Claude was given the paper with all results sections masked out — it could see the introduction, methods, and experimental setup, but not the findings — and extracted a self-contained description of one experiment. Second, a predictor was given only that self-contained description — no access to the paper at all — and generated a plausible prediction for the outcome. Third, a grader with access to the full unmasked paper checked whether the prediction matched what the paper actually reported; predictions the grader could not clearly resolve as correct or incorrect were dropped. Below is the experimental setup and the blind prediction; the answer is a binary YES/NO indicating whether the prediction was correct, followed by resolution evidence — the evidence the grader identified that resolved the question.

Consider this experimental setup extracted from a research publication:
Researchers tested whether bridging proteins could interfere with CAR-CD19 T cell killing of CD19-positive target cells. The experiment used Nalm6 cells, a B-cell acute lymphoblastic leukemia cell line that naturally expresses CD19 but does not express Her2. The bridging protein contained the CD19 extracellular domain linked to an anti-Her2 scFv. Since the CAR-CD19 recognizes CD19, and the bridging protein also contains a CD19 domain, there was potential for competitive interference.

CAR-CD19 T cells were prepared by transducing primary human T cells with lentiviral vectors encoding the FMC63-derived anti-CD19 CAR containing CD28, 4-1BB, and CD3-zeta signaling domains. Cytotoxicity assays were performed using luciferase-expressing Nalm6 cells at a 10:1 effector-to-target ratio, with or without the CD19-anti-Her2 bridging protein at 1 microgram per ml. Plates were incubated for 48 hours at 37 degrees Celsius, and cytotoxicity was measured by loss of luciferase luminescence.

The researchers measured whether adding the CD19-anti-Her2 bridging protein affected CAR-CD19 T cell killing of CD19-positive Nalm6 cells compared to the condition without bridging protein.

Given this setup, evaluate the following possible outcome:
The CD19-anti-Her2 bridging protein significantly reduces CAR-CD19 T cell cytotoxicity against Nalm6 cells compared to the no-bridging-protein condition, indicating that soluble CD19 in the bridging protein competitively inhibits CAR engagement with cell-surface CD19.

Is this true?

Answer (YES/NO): NO